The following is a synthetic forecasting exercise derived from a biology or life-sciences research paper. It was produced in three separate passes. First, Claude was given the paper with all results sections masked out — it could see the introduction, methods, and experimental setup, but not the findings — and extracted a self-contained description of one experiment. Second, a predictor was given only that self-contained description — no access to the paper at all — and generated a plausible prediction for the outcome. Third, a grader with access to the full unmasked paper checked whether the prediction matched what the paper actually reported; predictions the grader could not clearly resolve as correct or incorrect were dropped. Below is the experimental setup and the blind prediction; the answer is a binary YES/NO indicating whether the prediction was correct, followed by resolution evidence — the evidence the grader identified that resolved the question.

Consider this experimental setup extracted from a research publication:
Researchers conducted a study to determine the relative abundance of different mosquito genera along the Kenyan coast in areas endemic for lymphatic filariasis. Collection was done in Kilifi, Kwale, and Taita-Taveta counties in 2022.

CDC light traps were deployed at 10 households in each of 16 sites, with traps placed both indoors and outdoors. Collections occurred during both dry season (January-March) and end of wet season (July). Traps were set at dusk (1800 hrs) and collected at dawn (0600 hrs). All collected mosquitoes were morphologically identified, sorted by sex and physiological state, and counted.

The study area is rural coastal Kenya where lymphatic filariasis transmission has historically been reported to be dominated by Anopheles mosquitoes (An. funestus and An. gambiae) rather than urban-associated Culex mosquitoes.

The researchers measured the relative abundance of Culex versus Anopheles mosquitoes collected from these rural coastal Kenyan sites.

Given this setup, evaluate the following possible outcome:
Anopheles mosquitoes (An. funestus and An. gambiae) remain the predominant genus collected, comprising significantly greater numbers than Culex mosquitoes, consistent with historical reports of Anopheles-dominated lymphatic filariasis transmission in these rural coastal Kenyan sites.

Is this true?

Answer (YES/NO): NO